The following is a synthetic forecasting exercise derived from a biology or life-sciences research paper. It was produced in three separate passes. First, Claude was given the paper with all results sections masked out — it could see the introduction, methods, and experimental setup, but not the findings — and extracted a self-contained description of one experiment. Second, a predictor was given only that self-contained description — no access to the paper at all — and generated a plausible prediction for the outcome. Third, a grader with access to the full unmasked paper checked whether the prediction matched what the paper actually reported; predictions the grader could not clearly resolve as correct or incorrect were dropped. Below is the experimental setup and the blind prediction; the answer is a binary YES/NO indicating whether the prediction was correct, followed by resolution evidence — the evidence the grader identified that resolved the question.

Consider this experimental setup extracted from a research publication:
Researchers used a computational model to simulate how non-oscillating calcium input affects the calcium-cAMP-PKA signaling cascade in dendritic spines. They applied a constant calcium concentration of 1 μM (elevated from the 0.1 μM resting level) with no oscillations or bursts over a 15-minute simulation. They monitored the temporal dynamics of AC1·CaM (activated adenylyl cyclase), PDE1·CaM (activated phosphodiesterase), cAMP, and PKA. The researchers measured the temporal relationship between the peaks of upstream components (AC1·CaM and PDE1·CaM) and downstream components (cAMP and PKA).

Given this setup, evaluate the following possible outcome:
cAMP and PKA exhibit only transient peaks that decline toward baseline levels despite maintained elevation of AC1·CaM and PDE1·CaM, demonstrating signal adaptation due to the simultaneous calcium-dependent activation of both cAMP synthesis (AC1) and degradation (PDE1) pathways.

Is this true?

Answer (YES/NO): NO